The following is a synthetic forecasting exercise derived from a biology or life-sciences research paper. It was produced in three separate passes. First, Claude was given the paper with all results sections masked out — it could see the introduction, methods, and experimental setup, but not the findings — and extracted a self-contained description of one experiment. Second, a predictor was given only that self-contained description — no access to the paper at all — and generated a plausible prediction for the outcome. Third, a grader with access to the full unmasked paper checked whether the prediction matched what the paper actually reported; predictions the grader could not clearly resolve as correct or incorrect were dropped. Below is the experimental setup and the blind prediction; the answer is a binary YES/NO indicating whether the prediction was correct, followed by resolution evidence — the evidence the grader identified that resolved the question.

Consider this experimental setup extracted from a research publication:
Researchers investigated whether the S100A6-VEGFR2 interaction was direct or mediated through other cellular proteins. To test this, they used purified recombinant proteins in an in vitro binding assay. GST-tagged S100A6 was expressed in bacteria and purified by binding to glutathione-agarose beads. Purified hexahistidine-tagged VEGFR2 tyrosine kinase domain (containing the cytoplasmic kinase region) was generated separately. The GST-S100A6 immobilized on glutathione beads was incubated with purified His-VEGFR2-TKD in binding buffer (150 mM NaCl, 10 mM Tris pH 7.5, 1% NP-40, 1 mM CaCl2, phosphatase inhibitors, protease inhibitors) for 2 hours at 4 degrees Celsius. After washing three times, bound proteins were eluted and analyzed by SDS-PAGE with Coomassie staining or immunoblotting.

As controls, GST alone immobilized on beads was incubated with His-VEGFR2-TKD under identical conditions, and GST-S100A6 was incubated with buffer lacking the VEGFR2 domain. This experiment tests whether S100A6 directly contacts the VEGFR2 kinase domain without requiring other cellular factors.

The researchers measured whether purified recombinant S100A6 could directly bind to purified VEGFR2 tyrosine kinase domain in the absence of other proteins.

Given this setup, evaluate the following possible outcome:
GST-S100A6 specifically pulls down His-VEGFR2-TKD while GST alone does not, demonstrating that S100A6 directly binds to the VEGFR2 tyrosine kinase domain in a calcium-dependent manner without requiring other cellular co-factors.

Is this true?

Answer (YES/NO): YES